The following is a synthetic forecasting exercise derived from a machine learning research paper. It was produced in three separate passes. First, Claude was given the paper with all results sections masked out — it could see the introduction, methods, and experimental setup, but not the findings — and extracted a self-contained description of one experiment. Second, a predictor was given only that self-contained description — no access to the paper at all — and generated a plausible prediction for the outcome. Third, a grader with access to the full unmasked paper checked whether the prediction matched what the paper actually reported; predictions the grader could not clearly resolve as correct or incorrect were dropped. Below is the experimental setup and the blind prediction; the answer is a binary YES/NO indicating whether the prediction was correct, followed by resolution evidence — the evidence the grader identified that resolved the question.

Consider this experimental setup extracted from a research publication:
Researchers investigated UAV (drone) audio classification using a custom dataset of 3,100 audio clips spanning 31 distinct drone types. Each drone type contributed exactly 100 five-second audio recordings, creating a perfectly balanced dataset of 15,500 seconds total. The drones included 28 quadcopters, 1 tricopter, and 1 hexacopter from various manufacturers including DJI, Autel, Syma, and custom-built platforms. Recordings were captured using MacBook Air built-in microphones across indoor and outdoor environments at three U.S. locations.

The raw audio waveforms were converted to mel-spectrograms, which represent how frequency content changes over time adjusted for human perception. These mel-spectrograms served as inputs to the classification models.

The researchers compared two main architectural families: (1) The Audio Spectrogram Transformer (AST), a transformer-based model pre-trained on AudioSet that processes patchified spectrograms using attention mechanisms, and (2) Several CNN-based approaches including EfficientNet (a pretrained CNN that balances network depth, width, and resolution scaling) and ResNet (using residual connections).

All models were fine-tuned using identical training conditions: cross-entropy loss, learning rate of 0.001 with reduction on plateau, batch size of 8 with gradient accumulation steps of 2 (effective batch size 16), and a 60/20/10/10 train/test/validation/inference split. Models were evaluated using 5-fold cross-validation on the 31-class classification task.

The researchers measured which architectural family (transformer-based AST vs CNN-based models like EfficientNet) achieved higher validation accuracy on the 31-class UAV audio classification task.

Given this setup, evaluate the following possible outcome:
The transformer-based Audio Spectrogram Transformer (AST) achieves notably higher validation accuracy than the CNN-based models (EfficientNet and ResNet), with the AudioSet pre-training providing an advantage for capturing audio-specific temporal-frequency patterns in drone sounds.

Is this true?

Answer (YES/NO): NO